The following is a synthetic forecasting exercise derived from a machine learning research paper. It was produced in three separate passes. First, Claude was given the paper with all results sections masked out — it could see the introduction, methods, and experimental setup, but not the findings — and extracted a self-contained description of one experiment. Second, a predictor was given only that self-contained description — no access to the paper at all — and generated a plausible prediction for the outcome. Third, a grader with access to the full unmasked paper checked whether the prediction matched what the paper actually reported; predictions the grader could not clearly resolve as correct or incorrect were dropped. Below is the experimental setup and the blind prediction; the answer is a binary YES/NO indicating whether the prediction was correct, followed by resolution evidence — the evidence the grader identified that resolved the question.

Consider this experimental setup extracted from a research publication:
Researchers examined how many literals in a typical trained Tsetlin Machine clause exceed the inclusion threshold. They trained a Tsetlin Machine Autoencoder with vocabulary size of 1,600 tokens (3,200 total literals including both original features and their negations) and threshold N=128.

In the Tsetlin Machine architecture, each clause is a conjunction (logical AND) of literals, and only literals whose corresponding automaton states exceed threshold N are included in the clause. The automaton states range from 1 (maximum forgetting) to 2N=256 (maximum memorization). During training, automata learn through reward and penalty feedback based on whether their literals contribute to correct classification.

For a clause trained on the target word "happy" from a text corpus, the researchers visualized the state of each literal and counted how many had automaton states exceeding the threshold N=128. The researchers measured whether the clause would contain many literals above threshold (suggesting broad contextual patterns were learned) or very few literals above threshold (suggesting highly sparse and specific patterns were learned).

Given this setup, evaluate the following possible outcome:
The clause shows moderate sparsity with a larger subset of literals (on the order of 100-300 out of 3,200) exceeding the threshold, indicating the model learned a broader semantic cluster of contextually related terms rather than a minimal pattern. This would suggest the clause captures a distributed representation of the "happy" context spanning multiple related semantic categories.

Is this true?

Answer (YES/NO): NO